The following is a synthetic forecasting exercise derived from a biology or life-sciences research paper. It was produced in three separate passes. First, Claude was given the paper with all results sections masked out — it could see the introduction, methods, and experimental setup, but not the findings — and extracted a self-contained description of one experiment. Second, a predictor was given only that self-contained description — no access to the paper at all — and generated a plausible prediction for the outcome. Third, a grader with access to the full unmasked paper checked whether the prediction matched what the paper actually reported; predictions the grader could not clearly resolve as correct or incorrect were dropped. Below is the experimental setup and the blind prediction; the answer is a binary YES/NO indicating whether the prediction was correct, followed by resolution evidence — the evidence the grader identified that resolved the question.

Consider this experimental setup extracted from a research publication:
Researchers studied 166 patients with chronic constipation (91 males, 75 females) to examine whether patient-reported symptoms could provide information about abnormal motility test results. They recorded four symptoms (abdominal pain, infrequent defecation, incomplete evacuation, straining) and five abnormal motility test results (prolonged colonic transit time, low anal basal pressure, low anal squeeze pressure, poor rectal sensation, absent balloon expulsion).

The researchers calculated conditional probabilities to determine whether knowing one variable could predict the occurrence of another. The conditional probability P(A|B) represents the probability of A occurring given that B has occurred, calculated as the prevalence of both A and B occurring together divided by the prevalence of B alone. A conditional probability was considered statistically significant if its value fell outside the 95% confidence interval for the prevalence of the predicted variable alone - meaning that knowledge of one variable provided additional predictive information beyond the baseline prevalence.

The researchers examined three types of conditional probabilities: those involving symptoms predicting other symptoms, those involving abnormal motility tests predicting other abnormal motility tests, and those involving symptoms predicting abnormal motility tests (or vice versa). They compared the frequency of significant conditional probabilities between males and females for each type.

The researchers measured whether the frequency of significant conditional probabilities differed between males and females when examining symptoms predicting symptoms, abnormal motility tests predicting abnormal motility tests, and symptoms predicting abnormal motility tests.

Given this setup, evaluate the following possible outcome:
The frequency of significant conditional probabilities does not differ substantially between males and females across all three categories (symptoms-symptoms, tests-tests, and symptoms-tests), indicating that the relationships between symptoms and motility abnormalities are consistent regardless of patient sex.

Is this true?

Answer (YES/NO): NO